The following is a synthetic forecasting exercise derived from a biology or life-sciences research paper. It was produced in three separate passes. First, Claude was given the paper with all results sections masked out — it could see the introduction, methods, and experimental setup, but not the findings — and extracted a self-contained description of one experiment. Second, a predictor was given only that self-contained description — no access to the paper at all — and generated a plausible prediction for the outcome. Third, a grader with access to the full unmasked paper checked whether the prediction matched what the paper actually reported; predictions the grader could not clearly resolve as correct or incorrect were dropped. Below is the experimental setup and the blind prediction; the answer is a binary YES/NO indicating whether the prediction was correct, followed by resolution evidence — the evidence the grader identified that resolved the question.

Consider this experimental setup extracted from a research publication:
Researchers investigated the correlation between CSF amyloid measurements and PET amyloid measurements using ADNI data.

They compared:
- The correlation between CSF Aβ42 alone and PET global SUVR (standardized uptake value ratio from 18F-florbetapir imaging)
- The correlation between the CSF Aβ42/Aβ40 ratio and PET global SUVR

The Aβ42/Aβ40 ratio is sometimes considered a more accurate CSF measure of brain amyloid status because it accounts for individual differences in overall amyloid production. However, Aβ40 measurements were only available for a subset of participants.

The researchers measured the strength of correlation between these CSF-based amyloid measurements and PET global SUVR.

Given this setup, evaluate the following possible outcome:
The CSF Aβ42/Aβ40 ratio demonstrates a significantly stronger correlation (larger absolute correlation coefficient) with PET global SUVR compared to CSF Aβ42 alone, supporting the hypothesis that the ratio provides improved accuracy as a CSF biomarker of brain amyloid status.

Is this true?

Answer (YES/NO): YES